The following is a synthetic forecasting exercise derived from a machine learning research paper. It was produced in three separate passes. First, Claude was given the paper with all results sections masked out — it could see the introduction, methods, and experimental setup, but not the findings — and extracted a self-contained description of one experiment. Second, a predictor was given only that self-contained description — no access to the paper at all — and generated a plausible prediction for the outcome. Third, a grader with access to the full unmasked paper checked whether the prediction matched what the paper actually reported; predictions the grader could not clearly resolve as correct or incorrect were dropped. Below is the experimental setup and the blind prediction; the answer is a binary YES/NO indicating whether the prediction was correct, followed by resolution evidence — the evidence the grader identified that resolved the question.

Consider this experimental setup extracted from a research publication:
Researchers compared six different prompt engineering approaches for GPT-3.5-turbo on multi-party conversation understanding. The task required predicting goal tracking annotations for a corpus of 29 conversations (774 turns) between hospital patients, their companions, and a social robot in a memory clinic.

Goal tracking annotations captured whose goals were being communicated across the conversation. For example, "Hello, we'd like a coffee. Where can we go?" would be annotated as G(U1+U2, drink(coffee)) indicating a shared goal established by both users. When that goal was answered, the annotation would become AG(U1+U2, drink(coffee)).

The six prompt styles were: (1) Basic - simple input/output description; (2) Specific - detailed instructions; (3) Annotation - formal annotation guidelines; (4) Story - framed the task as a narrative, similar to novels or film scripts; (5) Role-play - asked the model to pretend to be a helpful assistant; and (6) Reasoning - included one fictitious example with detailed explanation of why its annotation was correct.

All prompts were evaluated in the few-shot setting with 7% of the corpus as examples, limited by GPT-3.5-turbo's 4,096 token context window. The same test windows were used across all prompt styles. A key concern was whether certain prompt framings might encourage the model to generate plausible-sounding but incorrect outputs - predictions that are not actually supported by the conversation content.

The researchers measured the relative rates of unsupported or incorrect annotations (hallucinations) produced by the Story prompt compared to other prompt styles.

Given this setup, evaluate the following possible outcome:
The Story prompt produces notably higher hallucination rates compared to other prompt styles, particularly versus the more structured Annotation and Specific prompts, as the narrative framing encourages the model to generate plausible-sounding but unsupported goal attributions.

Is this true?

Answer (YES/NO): YES